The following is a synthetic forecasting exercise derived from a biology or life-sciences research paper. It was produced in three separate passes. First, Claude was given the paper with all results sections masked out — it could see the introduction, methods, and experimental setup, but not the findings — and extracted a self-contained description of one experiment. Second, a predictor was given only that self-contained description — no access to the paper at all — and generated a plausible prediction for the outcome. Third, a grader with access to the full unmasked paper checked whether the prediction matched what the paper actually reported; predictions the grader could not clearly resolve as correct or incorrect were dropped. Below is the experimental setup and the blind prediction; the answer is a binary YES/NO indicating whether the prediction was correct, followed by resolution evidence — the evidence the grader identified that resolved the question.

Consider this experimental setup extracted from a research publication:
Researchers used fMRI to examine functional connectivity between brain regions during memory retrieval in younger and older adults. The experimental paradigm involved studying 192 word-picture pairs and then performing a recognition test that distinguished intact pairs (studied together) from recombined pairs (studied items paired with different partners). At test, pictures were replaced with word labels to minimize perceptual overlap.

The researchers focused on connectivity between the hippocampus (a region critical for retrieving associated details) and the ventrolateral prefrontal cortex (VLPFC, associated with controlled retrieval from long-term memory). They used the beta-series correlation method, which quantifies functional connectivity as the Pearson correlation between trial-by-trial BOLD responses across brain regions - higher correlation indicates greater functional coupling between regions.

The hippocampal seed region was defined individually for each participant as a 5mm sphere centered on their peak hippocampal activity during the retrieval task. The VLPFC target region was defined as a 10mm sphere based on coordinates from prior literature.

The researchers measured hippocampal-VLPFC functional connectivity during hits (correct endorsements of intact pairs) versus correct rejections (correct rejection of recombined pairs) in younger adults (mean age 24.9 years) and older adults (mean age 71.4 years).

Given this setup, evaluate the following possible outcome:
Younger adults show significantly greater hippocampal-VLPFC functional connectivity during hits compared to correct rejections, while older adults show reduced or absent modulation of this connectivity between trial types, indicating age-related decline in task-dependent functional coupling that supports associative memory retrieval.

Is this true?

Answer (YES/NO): NO